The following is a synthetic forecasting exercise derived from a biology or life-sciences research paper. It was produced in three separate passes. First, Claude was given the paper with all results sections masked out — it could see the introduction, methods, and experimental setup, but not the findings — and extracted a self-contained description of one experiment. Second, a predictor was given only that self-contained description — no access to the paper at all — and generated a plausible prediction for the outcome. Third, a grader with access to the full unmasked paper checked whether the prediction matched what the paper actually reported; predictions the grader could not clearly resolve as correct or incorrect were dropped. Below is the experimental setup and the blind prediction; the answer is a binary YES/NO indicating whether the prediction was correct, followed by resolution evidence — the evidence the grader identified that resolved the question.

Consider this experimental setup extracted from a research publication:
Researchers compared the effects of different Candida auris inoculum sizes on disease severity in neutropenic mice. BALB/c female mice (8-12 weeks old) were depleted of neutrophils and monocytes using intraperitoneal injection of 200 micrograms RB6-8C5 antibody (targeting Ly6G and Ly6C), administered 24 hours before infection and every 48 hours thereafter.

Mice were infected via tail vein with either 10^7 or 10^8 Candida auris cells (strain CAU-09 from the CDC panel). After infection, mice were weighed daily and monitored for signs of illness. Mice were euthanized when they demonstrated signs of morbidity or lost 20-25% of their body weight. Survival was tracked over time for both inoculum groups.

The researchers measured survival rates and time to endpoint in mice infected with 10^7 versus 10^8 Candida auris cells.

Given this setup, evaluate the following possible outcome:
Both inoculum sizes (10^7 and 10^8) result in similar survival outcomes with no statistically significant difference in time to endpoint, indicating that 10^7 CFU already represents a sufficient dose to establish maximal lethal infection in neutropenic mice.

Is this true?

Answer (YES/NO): NO